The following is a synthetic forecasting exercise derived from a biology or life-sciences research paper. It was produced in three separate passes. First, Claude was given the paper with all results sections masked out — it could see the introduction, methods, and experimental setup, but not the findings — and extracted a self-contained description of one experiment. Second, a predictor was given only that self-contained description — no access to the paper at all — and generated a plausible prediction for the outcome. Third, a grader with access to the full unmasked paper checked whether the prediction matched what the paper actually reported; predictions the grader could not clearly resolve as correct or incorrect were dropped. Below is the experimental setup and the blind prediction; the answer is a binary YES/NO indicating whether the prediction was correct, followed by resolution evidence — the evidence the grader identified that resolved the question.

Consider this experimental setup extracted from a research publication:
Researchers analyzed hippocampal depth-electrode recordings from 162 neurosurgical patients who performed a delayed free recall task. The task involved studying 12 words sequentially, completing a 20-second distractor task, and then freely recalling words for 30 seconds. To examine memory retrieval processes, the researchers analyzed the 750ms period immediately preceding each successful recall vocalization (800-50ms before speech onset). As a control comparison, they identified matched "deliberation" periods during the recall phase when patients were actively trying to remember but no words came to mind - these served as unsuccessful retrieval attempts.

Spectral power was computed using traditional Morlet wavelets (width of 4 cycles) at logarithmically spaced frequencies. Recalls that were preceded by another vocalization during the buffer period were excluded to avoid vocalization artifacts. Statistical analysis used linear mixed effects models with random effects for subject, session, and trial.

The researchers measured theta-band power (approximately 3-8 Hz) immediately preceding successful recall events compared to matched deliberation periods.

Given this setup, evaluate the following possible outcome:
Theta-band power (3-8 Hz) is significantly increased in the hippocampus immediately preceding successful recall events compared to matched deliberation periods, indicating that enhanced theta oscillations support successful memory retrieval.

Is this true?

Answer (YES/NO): NO